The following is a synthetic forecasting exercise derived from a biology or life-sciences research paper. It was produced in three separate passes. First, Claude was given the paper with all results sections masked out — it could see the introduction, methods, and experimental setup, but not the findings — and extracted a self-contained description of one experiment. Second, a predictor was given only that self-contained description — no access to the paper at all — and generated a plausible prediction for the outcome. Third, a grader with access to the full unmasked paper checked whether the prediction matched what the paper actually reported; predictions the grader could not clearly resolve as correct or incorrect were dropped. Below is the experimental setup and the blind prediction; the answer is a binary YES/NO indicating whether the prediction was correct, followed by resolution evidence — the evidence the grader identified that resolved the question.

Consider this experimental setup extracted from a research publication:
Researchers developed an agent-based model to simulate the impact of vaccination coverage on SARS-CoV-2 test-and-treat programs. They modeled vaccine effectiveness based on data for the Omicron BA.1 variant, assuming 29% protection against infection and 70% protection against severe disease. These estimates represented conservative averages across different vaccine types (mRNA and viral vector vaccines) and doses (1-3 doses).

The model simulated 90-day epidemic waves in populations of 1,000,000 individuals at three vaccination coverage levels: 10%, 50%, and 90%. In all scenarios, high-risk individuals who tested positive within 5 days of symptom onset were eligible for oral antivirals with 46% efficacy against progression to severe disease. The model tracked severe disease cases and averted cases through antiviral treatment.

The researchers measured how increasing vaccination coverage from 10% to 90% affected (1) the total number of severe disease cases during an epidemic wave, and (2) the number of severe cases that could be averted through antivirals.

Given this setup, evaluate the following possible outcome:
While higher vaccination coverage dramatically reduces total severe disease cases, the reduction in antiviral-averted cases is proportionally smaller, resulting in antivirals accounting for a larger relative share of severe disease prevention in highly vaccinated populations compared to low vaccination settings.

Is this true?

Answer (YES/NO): YES